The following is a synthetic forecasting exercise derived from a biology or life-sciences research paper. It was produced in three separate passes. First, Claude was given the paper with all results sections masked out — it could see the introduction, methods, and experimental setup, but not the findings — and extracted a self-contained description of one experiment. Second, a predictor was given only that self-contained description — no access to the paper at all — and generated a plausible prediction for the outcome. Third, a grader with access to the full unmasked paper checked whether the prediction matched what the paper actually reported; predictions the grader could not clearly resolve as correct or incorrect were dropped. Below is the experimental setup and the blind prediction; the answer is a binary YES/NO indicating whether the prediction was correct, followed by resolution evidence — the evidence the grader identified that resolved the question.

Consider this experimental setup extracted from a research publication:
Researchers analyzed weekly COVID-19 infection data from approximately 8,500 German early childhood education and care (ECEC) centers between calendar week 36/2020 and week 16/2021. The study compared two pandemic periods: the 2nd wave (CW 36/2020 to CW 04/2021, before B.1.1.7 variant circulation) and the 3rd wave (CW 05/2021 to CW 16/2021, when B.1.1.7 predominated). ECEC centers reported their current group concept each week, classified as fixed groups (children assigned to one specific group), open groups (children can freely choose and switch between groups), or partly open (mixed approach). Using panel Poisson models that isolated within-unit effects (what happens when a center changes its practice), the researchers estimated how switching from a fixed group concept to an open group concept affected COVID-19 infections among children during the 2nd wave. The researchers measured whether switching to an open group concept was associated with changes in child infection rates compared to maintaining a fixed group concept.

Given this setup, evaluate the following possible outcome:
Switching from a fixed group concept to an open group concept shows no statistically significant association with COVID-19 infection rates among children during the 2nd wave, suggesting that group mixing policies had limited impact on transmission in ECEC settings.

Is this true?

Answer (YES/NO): NO